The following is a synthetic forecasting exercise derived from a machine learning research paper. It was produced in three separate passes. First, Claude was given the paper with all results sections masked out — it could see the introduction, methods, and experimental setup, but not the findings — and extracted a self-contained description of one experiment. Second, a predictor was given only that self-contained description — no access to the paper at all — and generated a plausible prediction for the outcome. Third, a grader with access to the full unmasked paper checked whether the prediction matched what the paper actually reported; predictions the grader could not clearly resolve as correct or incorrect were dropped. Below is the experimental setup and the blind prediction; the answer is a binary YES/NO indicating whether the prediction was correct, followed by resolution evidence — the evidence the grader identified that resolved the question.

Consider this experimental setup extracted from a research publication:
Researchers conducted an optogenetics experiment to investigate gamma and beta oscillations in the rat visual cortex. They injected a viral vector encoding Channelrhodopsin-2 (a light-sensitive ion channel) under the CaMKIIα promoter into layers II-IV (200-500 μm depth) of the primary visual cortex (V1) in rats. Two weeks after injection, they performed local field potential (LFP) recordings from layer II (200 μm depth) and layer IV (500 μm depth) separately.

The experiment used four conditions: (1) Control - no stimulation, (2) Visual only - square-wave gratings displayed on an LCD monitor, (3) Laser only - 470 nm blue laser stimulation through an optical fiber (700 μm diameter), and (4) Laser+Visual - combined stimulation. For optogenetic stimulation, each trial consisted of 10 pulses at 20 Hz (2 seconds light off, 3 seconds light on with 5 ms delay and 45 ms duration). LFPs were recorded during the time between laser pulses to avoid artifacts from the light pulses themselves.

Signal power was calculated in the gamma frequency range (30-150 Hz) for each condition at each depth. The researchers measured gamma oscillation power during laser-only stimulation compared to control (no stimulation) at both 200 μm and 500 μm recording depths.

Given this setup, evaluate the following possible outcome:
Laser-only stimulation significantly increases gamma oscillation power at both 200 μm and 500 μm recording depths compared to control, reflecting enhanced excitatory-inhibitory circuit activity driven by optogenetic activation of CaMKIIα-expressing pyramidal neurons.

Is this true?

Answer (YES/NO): YES